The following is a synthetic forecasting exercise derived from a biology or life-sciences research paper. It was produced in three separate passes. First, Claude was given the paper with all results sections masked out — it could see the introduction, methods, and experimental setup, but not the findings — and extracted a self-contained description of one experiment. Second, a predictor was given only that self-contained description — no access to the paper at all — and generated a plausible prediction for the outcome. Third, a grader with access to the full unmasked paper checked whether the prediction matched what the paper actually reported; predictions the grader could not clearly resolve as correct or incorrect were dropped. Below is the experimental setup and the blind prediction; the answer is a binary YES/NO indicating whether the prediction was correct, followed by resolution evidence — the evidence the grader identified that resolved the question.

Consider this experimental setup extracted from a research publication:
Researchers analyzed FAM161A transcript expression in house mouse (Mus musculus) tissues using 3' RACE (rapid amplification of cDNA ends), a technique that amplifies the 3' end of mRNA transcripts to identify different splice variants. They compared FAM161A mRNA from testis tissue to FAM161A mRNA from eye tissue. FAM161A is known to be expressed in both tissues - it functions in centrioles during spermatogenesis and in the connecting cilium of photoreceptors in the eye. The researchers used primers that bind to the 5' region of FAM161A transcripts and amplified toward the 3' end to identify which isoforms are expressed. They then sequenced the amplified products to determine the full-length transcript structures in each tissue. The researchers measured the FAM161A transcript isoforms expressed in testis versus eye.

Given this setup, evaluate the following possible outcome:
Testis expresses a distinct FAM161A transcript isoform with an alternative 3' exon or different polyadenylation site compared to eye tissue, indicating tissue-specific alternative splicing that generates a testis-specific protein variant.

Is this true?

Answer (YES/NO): YES